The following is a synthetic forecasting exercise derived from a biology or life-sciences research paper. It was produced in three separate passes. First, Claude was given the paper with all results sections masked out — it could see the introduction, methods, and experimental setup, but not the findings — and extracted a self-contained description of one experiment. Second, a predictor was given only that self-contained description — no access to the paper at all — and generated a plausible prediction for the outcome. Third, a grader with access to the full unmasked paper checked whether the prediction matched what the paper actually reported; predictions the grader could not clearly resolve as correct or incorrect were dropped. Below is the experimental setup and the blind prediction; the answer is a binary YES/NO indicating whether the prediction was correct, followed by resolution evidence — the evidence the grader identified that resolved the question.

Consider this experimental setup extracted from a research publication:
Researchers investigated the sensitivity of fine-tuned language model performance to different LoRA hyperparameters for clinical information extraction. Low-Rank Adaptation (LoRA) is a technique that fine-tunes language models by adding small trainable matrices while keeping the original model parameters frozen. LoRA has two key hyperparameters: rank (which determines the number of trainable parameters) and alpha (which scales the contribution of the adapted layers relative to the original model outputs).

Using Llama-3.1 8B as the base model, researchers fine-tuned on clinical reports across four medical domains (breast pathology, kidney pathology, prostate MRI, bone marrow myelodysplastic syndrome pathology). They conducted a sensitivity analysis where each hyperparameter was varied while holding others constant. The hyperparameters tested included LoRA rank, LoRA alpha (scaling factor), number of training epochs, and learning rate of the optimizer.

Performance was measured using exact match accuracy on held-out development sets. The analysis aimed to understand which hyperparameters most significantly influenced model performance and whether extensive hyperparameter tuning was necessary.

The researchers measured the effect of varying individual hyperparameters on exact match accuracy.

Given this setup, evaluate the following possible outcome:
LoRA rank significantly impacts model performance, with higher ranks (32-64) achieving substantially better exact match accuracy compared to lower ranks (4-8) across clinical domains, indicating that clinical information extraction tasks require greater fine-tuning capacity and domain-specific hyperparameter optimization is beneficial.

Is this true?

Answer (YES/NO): NO